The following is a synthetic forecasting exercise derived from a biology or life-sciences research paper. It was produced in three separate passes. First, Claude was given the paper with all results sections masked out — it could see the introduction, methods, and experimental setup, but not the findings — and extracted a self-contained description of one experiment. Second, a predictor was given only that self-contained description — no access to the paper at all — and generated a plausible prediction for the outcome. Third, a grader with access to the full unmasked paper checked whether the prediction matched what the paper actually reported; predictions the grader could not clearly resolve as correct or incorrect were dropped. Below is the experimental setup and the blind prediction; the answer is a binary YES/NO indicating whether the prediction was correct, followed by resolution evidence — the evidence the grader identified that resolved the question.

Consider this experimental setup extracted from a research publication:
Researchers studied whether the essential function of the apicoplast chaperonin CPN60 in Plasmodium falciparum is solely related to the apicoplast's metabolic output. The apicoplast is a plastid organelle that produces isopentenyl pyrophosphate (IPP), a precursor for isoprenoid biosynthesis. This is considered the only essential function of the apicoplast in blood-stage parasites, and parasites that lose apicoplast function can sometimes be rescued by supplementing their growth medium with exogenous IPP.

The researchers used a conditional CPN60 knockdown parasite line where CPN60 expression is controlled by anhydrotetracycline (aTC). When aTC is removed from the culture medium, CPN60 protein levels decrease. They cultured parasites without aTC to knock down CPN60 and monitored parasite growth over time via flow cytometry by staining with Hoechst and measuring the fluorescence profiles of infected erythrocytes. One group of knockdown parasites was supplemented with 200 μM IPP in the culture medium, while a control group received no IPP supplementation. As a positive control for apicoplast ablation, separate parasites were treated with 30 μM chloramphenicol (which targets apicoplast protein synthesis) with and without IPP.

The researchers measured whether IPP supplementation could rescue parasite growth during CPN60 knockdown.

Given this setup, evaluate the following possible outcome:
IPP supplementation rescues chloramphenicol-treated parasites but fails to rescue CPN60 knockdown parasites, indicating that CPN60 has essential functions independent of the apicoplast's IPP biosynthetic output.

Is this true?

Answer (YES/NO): NO